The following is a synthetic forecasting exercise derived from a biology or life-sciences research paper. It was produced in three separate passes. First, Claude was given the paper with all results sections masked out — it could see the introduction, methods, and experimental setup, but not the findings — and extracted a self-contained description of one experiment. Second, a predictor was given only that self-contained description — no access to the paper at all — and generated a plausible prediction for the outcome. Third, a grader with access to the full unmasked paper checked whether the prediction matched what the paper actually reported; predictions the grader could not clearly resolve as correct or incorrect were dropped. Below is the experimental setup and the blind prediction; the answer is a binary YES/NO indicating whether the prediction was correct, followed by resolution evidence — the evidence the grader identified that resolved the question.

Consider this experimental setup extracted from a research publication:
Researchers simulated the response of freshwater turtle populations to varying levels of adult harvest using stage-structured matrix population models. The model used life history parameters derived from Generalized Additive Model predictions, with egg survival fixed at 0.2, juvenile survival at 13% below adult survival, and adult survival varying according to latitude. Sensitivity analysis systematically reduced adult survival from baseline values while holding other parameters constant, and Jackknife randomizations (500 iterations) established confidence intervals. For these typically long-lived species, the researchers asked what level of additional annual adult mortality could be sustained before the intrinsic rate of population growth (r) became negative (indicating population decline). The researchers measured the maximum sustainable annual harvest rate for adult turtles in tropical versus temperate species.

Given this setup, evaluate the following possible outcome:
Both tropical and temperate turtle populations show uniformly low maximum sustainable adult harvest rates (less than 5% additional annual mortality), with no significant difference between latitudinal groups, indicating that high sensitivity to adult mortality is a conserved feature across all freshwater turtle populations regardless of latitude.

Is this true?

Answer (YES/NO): NO